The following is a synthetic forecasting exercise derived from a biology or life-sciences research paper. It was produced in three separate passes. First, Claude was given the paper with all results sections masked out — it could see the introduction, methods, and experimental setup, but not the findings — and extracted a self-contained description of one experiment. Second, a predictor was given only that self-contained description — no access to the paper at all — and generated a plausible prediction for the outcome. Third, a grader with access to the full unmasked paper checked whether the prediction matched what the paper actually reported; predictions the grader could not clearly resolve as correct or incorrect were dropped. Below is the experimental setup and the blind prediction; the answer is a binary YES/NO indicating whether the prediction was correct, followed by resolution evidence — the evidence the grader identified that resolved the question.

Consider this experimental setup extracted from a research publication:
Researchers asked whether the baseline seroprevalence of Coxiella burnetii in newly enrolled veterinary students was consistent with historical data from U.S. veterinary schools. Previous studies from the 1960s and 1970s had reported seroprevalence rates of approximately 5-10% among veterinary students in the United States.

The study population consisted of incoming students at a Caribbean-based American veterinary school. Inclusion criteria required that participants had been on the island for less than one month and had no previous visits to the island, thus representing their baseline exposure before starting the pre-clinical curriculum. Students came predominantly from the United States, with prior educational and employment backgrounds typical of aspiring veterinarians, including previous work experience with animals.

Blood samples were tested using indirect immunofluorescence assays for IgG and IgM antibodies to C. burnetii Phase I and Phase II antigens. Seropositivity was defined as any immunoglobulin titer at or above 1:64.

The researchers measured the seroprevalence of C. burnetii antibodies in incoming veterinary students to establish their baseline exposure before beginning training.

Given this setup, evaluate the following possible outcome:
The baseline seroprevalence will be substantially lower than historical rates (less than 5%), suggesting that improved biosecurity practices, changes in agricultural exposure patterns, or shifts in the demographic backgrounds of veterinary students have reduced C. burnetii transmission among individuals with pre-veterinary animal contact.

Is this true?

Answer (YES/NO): NO